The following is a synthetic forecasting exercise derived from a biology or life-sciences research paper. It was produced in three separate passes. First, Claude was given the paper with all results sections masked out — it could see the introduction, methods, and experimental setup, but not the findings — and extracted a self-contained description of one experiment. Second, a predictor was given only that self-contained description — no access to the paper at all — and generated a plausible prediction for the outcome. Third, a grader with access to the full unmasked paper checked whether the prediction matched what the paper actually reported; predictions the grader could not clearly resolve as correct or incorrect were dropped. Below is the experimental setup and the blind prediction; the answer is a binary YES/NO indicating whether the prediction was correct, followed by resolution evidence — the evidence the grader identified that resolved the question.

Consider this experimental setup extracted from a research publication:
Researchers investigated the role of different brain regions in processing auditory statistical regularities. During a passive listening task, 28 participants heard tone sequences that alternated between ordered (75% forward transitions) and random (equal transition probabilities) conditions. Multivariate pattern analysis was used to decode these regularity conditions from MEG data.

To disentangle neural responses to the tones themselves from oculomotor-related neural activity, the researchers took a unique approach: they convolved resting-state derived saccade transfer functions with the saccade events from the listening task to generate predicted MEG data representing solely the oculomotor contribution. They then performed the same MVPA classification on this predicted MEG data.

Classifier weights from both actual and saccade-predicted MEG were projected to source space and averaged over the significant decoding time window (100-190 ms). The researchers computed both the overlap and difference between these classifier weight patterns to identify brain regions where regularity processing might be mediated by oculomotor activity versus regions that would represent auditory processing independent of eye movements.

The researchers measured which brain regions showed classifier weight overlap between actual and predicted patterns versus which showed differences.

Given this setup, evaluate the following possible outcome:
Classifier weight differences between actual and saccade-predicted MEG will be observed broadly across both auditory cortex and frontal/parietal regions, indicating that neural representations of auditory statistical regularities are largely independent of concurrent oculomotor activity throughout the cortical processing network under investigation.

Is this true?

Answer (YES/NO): NO